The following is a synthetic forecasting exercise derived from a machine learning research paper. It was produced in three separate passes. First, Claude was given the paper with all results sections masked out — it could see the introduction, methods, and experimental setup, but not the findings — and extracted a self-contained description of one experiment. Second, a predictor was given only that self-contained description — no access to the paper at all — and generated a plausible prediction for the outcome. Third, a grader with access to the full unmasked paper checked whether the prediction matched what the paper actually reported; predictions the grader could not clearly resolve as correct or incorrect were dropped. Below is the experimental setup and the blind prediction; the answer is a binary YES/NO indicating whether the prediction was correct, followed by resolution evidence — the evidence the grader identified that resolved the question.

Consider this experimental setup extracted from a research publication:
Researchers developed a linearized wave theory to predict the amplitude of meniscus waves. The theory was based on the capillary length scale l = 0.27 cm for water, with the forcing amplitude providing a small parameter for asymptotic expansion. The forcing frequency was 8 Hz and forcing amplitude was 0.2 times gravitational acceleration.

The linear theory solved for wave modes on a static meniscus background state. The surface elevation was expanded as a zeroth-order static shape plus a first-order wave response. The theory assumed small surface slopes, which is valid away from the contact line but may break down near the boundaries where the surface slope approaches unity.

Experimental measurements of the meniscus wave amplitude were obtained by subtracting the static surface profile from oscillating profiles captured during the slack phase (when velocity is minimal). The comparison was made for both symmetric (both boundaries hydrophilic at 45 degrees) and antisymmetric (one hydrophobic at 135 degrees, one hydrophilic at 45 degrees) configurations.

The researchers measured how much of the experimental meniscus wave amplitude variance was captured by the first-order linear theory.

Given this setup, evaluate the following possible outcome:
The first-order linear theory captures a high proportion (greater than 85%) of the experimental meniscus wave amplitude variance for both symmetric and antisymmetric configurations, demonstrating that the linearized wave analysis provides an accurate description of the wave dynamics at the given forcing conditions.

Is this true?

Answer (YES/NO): NO